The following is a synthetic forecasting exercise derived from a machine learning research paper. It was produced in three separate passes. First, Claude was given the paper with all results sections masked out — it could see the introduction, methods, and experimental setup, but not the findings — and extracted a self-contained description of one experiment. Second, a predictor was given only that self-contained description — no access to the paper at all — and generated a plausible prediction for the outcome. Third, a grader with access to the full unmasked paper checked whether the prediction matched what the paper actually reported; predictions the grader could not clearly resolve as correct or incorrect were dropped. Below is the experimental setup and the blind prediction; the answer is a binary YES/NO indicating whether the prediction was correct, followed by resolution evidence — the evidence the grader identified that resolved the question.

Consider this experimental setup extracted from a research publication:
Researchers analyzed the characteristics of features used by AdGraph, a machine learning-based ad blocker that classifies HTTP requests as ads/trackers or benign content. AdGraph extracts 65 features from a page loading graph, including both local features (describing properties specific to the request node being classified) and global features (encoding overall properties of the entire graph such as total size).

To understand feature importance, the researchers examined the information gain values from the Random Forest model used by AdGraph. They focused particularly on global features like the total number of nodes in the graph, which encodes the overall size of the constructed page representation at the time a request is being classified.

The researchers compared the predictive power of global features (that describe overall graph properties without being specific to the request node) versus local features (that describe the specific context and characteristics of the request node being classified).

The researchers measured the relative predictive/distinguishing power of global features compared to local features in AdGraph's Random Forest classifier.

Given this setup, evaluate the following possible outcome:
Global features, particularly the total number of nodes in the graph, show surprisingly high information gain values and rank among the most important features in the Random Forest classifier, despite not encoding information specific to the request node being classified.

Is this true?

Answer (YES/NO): NO